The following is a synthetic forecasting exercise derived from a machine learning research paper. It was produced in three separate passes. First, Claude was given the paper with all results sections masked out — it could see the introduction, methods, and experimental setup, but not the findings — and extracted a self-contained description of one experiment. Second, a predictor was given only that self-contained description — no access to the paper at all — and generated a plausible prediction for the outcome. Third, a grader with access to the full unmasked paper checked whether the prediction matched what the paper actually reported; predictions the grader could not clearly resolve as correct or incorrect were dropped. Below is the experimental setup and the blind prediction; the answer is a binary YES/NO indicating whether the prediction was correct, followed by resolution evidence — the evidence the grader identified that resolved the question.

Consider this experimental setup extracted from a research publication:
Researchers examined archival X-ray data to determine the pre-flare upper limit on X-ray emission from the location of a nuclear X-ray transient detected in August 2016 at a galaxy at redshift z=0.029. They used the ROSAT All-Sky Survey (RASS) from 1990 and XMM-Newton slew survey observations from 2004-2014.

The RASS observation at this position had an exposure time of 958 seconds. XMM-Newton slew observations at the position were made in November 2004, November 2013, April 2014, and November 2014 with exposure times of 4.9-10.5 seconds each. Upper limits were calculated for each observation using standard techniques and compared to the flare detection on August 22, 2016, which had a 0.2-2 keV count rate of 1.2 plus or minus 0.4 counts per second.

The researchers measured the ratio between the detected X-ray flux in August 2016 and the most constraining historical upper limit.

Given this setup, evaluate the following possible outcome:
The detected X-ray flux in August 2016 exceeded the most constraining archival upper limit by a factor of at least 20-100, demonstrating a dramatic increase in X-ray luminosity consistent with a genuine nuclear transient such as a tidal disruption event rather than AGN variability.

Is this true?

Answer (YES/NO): YES